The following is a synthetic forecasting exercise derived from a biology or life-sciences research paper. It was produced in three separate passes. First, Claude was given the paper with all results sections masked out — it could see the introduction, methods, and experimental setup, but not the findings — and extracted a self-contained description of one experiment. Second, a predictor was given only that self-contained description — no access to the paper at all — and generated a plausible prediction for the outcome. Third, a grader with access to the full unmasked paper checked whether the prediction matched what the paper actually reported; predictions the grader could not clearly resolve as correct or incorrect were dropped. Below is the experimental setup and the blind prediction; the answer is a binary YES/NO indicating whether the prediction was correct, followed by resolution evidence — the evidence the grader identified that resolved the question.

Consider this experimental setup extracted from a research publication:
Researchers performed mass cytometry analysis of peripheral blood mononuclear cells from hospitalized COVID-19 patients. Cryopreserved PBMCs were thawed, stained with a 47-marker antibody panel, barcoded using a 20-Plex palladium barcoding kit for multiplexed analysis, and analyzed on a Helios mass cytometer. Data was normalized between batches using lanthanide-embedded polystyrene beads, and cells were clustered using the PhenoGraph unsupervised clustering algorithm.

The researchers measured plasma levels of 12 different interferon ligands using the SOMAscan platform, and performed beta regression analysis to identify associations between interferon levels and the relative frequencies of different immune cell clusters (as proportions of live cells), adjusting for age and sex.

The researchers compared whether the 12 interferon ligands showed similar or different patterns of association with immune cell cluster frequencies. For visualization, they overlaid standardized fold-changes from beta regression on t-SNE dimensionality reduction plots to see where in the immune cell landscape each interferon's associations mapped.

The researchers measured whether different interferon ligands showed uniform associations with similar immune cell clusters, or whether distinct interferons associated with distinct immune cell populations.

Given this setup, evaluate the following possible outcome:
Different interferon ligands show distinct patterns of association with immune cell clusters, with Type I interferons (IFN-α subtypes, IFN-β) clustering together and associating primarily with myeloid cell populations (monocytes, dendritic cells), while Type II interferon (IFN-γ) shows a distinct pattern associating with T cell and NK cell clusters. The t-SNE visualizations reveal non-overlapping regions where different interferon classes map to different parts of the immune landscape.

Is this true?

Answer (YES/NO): NO